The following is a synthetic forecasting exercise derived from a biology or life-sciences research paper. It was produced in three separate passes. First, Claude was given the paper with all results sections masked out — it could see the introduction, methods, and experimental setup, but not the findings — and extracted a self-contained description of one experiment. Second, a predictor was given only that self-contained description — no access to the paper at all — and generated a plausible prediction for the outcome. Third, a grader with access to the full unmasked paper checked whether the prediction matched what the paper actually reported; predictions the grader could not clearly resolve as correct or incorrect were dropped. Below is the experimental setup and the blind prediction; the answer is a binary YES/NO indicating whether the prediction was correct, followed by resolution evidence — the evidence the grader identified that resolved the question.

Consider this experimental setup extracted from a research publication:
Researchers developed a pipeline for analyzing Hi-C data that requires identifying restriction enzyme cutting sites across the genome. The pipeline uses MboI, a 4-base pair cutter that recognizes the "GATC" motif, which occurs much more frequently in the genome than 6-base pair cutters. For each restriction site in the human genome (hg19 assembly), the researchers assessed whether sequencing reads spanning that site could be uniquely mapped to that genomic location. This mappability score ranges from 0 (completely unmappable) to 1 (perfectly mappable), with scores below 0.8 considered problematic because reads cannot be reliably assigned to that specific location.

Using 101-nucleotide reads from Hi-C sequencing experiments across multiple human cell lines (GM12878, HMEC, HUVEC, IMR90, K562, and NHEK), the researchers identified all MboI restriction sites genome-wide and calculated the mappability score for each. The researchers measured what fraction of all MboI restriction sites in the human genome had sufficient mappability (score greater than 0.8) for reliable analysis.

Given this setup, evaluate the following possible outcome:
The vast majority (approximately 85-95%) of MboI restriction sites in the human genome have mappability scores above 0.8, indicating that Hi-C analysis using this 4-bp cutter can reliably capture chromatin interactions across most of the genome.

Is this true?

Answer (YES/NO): NO